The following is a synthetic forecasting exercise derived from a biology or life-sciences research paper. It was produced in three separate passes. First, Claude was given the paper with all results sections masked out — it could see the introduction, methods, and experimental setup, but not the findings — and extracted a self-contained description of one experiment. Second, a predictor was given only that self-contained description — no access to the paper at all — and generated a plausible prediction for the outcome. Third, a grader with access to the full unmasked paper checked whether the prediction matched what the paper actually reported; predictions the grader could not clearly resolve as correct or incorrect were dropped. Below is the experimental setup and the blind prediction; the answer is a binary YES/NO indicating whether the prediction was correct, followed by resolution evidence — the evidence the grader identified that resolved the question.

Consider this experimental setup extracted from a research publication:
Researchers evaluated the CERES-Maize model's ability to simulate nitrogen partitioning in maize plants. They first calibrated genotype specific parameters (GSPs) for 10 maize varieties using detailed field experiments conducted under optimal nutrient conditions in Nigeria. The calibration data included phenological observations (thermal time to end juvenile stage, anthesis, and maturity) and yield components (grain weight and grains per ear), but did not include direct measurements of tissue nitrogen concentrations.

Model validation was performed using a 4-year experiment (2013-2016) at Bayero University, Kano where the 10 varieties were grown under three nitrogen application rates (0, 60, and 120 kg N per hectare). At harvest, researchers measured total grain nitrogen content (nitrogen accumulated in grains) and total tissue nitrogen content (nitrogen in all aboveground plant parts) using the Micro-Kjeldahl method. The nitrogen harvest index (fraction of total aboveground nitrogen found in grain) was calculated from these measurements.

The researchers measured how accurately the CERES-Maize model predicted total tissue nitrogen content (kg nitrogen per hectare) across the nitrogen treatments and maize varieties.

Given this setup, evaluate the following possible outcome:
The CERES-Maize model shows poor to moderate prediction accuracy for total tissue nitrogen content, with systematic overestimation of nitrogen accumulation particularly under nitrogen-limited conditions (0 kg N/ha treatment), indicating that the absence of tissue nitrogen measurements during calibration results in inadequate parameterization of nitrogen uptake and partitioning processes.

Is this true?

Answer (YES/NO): NO